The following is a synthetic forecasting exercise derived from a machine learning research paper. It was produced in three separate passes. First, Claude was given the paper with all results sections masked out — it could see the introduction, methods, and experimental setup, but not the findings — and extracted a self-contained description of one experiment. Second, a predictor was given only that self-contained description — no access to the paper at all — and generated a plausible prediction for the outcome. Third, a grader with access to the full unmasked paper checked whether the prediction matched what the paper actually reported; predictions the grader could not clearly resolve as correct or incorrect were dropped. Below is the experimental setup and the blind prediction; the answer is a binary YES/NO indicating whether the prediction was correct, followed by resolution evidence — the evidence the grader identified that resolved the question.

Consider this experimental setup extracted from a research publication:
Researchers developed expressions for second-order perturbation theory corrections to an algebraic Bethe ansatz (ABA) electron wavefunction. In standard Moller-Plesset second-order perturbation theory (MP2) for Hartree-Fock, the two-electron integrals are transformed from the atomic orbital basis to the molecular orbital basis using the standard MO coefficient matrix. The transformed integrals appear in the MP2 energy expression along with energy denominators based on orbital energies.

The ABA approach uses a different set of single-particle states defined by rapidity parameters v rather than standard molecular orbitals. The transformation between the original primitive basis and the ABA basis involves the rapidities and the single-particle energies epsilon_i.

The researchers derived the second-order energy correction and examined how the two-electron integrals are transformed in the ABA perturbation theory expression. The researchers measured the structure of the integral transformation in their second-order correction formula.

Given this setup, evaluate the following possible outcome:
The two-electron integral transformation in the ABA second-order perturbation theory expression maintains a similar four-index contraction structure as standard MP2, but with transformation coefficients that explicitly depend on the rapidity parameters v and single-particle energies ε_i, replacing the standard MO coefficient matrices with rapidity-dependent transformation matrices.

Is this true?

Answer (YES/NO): YES